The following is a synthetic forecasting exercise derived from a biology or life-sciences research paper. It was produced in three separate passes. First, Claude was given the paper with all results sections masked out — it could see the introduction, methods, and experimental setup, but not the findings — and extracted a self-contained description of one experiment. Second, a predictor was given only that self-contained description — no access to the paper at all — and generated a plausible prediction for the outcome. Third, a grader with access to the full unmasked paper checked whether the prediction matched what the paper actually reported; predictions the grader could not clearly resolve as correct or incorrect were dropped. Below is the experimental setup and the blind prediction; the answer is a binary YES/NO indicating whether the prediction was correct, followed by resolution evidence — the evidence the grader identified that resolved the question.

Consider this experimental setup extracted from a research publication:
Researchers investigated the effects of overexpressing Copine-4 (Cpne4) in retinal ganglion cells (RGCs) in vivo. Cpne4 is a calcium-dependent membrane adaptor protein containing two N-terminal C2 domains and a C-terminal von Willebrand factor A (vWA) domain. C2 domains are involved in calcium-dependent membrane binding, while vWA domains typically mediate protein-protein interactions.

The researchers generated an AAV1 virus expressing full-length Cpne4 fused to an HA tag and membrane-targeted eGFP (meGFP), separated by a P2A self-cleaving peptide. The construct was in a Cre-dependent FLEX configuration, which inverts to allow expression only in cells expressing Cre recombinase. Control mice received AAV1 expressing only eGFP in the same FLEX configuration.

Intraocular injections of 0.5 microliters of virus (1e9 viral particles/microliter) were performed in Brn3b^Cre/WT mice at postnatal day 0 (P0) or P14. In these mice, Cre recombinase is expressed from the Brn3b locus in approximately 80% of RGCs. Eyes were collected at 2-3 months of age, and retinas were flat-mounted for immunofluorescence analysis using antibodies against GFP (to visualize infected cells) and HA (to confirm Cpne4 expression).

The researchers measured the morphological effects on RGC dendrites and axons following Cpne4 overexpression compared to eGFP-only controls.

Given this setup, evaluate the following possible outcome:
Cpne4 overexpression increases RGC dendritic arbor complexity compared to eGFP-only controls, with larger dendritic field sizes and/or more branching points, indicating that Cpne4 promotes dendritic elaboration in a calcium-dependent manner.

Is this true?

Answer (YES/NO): NO